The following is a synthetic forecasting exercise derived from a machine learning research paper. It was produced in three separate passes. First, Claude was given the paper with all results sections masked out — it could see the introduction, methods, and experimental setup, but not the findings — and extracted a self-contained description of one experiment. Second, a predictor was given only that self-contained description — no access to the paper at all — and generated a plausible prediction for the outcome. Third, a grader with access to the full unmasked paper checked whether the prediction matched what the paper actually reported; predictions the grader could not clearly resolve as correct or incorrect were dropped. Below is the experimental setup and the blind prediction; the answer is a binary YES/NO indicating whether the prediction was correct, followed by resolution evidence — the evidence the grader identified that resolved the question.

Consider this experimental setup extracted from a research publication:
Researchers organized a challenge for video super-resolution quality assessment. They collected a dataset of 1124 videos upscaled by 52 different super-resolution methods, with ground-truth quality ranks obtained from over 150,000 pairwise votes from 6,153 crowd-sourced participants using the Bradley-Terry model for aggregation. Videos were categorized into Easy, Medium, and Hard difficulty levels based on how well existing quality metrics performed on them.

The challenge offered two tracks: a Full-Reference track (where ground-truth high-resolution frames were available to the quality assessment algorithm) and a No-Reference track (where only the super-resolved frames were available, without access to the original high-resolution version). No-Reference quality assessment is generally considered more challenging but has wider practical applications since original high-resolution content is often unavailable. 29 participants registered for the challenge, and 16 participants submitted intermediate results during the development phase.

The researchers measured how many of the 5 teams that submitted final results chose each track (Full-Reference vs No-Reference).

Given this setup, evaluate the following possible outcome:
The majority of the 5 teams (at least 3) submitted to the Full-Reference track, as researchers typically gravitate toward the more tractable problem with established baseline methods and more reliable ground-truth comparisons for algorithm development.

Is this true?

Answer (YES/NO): NO